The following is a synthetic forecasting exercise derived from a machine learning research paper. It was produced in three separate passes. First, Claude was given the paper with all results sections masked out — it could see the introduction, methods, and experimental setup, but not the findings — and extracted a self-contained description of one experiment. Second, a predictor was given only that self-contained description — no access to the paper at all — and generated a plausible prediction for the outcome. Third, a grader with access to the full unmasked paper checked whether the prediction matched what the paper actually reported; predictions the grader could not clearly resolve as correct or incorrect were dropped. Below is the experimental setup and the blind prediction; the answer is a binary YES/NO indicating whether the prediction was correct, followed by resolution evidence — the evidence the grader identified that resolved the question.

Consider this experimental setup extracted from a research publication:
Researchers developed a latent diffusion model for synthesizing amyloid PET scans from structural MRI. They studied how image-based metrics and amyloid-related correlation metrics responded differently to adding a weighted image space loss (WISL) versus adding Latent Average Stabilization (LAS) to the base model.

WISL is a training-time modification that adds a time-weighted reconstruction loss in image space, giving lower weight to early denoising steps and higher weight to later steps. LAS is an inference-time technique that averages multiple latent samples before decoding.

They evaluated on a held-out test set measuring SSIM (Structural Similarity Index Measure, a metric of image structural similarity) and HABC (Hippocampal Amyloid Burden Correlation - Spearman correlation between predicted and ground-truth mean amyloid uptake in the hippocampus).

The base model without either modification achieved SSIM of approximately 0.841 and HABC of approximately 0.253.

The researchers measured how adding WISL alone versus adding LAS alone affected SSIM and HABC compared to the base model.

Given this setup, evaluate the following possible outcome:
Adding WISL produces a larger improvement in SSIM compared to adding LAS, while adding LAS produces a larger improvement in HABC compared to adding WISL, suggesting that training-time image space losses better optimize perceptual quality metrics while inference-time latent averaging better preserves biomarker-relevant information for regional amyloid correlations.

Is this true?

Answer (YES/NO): NO